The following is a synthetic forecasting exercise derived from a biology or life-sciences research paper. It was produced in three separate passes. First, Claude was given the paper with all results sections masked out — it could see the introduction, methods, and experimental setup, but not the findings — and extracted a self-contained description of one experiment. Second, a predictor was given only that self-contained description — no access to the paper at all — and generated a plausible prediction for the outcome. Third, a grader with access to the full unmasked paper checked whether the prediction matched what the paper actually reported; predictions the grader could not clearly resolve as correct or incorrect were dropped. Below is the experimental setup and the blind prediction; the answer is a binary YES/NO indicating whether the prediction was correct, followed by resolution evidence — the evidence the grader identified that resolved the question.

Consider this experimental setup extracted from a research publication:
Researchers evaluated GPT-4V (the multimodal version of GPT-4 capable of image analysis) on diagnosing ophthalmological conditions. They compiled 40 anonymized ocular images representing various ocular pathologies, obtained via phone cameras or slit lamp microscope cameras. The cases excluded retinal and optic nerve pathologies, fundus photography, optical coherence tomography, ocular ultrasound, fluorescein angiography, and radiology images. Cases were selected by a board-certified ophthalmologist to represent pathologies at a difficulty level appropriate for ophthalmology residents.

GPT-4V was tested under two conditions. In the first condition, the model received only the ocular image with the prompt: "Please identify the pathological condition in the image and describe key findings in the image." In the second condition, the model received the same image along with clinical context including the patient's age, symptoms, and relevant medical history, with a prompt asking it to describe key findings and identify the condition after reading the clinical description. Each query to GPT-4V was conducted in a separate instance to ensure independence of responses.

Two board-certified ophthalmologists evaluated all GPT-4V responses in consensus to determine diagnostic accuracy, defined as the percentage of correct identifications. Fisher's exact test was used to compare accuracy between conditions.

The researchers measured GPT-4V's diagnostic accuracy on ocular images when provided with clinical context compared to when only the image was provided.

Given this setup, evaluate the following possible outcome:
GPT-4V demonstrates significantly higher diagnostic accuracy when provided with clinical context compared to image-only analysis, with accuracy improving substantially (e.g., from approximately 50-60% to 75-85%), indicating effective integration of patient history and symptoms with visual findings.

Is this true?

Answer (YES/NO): NO